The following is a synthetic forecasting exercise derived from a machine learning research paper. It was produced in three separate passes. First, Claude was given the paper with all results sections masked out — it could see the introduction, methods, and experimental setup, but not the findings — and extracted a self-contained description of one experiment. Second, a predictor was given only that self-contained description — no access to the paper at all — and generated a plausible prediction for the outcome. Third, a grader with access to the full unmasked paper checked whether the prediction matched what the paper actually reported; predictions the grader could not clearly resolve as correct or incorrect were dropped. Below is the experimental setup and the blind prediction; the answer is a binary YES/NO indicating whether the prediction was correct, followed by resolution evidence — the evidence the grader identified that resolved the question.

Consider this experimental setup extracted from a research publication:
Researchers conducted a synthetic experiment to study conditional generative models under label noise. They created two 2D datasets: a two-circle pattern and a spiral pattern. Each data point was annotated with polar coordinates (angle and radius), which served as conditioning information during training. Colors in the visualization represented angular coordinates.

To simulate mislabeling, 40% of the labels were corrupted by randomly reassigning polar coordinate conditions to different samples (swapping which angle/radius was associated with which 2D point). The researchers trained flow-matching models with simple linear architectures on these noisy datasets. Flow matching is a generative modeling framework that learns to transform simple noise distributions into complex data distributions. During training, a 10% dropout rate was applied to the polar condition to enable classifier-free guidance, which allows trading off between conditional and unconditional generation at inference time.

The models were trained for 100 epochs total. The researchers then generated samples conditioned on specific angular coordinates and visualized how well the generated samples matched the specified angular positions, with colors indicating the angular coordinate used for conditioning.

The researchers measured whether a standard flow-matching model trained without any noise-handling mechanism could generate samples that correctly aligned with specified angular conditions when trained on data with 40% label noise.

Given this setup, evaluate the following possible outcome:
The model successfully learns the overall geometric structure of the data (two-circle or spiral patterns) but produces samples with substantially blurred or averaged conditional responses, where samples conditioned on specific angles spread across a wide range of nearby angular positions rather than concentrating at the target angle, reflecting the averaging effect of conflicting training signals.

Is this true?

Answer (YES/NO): NO